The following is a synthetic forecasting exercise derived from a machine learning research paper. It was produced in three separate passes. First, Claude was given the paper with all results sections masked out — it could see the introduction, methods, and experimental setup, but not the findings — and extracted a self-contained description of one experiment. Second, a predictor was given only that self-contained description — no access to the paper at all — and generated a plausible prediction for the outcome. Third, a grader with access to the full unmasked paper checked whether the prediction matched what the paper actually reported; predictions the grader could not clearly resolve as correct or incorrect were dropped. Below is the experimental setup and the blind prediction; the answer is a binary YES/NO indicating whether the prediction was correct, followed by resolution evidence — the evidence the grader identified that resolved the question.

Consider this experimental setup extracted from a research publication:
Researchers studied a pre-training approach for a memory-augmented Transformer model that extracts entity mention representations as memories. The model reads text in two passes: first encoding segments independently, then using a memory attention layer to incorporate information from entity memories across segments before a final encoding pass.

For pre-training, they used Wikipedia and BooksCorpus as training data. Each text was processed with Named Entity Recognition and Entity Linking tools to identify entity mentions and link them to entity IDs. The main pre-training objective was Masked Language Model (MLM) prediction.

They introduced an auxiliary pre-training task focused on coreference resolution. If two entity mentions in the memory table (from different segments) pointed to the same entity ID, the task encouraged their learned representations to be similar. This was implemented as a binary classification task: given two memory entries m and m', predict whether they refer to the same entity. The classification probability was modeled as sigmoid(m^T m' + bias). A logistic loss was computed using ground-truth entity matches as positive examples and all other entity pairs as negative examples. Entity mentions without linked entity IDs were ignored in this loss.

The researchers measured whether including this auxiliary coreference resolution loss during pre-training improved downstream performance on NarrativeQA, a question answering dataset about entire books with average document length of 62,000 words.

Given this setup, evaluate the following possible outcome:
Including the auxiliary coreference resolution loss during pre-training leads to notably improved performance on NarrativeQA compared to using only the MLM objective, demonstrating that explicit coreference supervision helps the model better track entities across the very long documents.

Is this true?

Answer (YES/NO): NO